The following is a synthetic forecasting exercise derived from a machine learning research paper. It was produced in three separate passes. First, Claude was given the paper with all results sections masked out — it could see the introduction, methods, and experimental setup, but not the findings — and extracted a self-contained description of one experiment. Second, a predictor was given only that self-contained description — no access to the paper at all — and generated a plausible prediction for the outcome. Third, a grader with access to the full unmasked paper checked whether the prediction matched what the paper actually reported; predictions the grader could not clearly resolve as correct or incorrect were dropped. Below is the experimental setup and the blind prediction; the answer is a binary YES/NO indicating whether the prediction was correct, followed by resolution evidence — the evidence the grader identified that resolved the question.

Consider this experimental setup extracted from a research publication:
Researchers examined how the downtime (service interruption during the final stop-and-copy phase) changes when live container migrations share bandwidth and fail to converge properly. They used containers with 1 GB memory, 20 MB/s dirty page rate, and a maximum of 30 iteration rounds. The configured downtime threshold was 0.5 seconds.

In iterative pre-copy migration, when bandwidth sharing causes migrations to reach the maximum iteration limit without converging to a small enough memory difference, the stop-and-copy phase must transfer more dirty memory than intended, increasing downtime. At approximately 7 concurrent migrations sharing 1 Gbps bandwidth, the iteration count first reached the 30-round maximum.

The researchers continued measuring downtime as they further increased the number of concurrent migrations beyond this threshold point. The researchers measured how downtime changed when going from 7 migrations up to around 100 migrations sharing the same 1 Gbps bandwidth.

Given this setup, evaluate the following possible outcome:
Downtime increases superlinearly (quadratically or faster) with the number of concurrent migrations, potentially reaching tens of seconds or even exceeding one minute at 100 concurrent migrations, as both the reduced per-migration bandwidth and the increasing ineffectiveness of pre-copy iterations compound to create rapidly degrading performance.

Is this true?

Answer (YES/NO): YES